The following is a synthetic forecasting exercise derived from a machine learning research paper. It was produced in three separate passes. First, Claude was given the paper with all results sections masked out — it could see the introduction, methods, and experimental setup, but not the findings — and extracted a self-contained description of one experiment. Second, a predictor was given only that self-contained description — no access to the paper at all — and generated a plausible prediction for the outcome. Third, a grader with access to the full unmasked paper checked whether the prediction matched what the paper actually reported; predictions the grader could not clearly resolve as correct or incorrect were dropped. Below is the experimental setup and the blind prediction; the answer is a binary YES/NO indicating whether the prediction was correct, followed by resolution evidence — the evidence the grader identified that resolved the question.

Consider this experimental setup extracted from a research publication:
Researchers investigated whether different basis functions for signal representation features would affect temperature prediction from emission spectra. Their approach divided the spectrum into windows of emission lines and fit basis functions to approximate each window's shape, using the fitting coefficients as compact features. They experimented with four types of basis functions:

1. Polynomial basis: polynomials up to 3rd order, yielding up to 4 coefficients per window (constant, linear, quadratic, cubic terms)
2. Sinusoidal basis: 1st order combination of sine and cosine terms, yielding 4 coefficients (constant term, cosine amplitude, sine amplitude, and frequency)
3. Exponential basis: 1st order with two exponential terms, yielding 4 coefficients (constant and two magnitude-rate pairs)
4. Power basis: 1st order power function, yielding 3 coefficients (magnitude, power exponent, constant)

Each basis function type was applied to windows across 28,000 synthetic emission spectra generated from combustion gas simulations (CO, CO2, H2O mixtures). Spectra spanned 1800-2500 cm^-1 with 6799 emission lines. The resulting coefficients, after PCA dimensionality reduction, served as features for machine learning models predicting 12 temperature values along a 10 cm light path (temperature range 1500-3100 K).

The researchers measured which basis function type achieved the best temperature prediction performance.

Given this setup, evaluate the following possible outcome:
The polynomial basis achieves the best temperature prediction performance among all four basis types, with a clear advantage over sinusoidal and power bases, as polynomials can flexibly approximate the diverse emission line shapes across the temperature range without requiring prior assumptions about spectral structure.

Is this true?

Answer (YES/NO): YES